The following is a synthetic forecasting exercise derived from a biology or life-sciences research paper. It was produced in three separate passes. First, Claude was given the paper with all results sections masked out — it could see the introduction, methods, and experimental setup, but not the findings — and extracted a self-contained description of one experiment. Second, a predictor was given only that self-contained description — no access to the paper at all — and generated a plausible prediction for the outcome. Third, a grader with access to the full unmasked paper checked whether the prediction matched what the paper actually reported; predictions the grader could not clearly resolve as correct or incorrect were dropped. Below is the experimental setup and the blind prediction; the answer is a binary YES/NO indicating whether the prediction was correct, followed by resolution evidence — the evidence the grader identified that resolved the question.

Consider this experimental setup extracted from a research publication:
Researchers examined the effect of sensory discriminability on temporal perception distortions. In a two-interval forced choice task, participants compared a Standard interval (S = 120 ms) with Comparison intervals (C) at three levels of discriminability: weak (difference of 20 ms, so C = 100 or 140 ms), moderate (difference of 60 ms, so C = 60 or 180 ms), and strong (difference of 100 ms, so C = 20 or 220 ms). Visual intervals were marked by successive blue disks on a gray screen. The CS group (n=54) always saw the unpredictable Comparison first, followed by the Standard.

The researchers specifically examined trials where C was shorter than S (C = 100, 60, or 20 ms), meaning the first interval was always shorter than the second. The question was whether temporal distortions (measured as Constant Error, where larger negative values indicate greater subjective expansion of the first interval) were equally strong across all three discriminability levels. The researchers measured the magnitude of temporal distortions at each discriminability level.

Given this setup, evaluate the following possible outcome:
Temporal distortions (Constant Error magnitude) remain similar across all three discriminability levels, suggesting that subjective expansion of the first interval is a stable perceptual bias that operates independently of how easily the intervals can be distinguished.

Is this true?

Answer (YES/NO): NO